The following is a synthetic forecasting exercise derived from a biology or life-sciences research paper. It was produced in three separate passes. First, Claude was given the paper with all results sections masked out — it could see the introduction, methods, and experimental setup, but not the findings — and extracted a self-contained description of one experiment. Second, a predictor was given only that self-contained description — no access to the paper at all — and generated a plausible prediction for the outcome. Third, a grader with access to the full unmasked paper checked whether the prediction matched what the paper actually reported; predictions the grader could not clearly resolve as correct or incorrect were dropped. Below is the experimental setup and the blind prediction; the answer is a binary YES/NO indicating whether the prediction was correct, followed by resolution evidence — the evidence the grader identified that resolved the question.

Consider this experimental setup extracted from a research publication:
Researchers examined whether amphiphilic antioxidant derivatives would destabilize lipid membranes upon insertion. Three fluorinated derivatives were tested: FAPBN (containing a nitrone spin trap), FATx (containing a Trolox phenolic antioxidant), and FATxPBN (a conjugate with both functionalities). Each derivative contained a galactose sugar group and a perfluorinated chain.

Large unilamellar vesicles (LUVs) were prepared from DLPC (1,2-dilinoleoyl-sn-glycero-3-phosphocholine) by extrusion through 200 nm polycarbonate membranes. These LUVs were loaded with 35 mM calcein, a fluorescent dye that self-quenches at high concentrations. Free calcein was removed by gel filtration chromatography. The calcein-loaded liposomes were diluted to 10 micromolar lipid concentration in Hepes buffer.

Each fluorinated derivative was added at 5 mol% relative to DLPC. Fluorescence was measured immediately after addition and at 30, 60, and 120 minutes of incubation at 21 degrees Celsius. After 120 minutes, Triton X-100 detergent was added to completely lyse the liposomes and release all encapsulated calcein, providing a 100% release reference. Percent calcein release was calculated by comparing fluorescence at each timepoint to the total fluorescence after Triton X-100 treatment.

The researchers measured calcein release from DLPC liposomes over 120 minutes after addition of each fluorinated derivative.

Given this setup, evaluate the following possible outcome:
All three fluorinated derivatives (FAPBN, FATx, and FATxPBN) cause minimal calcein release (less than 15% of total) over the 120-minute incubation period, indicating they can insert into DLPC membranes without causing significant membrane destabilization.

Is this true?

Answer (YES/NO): YES